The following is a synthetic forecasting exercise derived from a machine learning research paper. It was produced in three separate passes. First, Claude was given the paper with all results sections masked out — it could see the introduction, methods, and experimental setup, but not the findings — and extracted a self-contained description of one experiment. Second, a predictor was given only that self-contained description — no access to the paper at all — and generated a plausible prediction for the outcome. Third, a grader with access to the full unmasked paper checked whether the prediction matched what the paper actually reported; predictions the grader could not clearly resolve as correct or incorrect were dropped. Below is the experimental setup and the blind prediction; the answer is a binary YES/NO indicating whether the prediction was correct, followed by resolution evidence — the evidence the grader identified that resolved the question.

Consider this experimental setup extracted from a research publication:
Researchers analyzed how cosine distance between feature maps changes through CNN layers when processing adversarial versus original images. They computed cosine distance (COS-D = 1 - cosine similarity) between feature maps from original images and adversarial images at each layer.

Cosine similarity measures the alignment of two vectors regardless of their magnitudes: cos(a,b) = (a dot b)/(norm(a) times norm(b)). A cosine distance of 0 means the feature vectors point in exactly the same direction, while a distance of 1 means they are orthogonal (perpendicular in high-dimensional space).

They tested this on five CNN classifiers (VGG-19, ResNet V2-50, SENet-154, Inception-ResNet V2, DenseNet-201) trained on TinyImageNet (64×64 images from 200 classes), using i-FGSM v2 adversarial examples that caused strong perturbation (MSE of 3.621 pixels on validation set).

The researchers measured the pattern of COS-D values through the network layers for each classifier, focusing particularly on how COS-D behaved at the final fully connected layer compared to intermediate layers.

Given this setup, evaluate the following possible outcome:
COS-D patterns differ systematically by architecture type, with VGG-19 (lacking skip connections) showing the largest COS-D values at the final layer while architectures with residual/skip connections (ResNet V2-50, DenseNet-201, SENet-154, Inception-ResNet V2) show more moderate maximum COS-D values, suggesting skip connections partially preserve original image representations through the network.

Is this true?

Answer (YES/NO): NO